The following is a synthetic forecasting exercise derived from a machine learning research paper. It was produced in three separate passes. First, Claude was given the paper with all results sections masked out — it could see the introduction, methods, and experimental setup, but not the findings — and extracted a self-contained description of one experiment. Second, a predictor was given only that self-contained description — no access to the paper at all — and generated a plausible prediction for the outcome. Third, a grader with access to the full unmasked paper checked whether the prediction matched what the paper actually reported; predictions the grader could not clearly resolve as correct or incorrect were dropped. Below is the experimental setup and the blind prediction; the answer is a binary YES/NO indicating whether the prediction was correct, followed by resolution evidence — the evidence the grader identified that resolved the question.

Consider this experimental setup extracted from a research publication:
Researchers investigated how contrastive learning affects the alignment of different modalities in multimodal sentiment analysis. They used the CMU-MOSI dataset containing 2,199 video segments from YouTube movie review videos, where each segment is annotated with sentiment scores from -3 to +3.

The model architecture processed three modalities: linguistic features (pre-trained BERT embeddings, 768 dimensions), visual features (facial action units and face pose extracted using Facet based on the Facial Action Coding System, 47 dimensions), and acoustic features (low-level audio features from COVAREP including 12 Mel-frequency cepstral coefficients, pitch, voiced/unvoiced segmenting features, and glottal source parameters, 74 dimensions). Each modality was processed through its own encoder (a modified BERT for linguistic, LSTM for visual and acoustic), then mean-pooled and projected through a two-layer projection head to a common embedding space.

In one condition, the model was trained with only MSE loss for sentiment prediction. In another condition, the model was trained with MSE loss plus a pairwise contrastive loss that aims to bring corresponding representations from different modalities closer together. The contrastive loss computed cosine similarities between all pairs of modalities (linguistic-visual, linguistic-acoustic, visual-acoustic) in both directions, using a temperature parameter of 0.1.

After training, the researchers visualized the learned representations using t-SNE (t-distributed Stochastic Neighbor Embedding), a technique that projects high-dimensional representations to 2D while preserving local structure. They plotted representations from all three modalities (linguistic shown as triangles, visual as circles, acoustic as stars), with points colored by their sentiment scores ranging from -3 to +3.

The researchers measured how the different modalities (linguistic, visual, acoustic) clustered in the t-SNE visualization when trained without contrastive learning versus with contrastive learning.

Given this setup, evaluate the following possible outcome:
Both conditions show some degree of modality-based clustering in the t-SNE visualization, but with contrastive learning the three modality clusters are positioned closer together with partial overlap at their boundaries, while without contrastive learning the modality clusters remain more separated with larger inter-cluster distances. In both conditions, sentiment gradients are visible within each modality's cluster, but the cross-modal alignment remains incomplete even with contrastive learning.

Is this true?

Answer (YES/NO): NO